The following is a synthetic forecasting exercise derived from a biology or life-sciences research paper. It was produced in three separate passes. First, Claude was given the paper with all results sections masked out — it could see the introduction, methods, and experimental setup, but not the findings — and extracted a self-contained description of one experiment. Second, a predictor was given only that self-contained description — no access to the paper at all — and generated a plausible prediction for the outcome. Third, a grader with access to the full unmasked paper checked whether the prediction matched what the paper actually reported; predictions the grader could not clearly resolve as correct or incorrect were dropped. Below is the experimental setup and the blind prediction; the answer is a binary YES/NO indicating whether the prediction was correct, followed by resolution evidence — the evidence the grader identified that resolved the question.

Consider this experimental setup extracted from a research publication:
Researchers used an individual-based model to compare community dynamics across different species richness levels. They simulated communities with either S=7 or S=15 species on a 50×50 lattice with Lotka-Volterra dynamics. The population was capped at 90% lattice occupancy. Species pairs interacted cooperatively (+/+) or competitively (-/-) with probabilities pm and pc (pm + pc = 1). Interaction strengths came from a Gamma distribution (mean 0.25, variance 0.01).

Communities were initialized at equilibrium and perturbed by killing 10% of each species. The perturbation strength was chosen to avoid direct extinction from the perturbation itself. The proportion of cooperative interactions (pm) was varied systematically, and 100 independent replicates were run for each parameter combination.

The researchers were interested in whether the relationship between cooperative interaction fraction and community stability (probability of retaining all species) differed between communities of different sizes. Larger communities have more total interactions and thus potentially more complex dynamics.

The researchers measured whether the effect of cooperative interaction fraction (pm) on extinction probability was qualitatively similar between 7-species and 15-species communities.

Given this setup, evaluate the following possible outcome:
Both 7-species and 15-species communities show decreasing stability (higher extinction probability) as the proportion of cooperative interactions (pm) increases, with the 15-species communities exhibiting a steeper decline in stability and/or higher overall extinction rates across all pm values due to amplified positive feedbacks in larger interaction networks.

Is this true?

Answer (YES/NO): YES